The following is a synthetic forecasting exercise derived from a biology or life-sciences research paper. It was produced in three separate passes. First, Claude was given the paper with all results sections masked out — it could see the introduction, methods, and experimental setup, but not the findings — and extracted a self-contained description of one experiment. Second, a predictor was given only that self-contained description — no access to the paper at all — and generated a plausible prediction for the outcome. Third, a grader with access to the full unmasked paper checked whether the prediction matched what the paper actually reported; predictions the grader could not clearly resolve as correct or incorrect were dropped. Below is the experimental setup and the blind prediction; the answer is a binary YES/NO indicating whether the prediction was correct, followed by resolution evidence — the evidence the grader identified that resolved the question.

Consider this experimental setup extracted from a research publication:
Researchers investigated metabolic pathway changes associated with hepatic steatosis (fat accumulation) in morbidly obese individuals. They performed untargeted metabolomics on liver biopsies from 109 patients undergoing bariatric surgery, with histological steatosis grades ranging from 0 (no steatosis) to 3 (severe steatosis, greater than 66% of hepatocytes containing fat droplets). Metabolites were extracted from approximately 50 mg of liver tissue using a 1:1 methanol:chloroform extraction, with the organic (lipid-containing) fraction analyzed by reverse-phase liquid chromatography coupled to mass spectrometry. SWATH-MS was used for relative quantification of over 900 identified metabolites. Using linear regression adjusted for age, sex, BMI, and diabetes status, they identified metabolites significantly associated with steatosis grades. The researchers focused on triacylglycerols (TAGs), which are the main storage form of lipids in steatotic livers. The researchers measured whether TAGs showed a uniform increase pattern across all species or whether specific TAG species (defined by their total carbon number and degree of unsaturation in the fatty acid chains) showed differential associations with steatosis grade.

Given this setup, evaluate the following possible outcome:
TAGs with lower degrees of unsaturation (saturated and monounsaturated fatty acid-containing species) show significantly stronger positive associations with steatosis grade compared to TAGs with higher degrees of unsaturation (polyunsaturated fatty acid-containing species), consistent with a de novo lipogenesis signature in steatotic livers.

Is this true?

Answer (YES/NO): YES